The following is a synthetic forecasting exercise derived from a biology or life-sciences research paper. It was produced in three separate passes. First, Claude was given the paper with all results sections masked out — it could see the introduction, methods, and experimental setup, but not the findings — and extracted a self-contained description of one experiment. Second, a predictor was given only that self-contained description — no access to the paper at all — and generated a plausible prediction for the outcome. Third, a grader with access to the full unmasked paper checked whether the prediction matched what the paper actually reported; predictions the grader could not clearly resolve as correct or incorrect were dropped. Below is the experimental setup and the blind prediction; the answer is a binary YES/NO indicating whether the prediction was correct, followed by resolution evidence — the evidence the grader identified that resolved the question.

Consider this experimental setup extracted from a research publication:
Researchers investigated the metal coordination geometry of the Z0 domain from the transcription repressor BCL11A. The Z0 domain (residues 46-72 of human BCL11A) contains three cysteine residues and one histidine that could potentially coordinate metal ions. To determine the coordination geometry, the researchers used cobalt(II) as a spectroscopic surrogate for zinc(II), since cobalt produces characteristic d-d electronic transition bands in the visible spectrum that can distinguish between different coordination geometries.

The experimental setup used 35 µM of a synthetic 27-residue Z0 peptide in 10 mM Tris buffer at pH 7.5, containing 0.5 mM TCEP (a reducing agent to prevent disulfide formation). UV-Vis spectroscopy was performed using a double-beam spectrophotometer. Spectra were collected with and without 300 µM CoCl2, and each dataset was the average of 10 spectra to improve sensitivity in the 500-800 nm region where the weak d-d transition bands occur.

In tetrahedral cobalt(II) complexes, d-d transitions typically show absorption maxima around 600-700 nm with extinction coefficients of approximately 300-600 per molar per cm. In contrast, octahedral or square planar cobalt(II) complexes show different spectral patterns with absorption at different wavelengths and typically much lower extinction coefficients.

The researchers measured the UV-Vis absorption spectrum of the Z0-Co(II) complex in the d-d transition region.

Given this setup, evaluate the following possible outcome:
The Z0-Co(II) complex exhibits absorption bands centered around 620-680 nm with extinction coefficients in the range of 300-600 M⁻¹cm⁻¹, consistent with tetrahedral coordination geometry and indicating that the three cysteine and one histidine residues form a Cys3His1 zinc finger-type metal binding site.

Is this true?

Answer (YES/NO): NO